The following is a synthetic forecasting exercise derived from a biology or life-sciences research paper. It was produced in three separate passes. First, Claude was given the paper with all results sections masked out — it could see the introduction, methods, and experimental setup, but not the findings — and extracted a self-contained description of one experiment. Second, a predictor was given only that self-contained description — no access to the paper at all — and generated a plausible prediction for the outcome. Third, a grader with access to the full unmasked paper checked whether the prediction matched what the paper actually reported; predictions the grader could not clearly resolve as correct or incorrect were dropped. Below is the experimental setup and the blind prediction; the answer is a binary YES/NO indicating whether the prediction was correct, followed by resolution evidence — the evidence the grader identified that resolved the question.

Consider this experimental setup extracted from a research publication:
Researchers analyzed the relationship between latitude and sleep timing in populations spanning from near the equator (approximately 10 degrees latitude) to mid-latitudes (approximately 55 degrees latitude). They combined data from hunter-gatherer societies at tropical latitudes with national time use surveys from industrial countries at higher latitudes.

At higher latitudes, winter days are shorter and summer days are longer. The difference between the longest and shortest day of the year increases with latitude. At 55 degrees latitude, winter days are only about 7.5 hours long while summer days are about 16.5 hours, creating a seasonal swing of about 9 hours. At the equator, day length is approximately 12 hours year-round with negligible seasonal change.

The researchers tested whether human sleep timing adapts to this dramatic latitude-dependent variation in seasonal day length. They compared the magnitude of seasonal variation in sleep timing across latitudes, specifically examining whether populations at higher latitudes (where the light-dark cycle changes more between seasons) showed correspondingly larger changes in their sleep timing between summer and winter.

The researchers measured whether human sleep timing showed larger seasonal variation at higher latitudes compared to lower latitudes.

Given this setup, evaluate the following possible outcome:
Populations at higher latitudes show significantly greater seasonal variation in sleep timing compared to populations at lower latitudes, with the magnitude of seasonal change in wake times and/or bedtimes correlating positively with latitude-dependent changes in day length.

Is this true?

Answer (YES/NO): NO